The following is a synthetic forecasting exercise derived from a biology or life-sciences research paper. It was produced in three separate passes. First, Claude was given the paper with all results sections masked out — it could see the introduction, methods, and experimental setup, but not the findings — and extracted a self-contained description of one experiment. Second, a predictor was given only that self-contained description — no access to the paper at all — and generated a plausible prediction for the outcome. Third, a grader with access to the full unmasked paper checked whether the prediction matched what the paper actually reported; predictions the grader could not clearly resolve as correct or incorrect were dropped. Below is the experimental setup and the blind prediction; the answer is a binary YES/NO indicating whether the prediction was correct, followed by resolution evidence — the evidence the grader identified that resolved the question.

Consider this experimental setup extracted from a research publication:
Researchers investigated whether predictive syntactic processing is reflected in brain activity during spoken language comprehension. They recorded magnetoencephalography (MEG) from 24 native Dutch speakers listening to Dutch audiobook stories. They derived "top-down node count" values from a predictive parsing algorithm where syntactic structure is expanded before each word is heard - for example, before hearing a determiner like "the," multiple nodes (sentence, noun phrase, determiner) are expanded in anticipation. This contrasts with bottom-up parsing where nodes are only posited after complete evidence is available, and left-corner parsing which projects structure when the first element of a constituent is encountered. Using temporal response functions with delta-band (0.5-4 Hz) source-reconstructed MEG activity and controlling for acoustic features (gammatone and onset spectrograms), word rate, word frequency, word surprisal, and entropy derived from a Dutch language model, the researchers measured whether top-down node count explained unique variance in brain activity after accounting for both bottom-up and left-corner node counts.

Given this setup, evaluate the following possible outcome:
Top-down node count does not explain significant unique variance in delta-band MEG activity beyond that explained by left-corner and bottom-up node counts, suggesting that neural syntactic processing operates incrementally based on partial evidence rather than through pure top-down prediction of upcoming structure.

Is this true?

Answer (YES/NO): NO